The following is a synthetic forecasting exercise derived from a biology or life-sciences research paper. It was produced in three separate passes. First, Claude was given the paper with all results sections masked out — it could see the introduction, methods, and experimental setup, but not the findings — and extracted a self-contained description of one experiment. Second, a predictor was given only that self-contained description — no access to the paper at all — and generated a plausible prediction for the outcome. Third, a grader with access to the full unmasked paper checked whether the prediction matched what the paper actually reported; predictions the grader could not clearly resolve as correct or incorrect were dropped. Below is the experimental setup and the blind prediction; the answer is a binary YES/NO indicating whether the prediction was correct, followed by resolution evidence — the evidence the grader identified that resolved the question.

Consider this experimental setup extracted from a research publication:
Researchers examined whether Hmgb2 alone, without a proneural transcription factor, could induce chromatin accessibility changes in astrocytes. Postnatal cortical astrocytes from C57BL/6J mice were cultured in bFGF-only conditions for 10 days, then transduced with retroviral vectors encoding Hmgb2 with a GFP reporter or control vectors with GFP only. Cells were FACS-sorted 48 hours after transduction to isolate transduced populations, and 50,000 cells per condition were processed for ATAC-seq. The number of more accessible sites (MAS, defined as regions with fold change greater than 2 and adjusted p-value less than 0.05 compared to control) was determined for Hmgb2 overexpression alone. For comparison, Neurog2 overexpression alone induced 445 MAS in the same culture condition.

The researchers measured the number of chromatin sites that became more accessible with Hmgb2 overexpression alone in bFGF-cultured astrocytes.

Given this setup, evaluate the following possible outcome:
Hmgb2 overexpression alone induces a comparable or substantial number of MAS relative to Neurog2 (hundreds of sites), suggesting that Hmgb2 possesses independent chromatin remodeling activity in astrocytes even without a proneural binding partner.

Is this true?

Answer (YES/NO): NO